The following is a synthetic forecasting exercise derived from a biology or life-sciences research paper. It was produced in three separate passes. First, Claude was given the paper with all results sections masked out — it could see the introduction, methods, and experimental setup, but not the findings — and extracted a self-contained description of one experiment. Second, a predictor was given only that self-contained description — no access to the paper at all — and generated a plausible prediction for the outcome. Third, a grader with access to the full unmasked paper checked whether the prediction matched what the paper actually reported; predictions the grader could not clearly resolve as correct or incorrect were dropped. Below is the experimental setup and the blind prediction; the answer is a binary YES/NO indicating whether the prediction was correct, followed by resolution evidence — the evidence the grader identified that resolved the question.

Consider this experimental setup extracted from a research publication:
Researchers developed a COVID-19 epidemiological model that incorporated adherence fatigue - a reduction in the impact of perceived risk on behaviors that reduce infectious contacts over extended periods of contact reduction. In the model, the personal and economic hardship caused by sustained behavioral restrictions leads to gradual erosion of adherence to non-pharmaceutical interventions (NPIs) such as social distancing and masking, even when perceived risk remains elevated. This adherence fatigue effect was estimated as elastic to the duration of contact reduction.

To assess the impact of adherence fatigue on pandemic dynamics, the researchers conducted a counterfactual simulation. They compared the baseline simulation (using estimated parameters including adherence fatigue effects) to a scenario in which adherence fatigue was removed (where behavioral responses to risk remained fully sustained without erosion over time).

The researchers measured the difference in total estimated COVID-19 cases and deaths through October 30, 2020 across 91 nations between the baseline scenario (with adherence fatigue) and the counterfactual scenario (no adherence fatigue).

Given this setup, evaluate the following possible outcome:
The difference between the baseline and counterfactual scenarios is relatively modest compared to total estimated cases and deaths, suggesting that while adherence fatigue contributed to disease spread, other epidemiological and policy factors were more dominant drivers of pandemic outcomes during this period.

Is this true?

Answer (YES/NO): NO